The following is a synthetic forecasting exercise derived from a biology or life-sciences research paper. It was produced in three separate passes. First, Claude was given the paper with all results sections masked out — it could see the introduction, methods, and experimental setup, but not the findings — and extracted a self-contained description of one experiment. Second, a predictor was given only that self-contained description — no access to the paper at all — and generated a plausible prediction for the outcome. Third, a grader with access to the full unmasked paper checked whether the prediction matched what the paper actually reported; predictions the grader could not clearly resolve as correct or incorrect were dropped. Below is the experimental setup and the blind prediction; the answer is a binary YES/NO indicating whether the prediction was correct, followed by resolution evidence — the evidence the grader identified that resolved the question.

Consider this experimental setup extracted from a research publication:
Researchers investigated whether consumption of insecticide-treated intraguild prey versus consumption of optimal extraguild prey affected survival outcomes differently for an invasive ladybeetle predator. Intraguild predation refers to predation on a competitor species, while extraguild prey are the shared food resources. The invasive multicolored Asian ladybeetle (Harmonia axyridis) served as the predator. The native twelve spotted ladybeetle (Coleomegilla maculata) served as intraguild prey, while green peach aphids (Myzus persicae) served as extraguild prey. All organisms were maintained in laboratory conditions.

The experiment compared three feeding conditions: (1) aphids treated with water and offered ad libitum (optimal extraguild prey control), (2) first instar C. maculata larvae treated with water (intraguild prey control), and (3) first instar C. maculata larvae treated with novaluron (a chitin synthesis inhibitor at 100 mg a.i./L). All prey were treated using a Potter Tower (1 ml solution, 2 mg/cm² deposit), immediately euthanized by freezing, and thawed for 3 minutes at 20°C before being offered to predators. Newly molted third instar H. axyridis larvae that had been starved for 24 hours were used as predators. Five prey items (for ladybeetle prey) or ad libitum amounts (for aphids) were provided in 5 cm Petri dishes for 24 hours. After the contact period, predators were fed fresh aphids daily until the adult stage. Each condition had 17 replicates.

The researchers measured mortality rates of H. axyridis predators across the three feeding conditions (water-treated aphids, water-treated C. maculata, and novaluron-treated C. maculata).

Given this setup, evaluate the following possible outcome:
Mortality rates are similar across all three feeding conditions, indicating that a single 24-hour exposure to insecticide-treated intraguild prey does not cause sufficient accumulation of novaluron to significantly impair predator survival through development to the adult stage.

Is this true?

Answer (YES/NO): NO